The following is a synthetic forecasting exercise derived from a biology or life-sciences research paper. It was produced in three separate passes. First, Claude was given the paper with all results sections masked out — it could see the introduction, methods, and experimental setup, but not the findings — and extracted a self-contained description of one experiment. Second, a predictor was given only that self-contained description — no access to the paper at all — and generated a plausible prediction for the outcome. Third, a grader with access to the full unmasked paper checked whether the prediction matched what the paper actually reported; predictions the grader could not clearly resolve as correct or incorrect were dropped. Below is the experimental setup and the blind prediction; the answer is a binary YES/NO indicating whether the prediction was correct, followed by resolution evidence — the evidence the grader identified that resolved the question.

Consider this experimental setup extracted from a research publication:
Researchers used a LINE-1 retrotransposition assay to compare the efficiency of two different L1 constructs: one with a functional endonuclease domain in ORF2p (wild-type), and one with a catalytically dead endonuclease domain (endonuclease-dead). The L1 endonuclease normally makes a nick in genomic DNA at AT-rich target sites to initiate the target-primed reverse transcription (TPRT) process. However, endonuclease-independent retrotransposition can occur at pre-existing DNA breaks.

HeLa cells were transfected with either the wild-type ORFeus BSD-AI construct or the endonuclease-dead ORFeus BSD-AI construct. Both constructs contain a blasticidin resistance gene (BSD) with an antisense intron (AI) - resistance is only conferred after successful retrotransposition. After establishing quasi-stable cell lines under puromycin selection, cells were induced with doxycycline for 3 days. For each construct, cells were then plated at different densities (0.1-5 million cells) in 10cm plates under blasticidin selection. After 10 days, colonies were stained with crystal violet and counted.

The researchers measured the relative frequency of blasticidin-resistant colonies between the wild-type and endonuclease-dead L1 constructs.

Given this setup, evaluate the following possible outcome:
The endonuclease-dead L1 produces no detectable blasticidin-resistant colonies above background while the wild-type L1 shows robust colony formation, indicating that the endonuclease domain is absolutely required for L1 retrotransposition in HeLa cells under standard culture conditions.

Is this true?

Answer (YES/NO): NO